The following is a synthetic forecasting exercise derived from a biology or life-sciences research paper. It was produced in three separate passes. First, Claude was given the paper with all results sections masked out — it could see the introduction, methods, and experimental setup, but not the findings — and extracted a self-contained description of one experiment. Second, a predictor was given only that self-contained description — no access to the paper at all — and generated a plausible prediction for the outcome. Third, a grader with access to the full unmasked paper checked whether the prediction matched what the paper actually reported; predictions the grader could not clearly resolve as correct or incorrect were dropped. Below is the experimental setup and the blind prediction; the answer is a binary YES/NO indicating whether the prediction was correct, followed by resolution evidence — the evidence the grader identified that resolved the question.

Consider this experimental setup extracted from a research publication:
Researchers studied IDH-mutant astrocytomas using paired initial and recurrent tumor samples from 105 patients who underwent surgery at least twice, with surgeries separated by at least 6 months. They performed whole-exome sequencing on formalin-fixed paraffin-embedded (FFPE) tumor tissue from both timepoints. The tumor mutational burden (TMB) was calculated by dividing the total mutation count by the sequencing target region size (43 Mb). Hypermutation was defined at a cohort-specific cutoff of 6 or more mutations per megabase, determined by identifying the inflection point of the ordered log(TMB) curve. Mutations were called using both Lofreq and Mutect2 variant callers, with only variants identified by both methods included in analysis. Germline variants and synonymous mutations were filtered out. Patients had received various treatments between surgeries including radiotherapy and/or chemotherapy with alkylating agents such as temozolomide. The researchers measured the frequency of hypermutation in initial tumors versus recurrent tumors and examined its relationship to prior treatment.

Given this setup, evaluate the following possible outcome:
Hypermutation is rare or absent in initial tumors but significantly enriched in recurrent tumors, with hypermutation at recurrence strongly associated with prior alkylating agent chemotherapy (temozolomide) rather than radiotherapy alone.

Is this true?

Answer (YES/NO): NO